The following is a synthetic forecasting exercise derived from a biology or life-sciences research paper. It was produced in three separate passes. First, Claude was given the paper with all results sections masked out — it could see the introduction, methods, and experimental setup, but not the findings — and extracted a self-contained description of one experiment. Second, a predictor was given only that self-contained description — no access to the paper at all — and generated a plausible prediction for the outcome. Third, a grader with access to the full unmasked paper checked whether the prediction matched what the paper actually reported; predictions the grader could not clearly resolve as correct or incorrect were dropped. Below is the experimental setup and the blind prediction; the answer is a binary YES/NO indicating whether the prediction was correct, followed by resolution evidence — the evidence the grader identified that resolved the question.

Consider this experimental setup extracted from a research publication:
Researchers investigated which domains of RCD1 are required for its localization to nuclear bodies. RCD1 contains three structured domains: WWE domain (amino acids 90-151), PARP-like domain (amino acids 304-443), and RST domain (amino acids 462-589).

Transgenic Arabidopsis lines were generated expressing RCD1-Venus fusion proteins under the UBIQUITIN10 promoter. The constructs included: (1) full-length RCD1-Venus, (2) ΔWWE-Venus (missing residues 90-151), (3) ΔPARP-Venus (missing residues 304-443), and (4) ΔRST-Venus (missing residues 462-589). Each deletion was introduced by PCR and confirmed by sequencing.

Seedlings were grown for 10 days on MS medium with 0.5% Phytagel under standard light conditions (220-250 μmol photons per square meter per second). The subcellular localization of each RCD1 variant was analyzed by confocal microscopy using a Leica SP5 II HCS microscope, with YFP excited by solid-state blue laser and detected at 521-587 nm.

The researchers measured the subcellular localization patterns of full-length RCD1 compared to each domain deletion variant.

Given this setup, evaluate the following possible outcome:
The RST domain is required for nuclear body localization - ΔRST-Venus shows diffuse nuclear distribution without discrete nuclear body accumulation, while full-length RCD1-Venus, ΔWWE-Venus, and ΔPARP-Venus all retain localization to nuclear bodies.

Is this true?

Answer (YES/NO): NO